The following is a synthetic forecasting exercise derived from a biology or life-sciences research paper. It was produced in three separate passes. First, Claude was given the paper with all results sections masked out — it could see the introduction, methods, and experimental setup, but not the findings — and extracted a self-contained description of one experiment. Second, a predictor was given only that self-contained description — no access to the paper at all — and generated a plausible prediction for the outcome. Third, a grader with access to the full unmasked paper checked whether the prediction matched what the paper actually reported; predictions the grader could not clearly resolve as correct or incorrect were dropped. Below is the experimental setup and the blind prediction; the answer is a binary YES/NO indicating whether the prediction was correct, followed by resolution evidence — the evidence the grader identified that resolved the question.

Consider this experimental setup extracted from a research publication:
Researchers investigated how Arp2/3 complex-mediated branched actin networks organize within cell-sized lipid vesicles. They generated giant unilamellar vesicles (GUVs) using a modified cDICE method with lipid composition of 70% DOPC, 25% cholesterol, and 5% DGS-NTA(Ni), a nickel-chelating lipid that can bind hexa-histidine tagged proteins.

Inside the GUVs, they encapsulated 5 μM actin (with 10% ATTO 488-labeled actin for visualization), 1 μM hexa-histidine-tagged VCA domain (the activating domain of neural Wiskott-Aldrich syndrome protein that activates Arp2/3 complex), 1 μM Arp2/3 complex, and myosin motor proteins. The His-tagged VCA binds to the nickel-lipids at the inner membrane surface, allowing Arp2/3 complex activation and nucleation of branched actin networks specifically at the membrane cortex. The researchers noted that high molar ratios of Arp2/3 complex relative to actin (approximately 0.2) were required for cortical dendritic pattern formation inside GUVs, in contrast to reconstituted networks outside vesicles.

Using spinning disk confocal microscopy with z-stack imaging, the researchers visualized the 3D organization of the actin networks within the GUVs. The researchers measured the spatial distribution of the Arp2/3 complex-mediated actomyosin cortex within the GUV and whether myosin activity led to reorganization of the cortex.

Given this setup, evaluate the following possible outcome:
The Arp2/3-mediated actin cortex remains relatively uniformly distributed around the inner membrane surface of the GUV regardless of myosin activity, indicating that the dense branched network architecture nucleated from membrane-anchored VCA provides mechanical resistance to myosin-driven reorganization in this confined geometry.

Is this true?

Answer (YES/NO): NO